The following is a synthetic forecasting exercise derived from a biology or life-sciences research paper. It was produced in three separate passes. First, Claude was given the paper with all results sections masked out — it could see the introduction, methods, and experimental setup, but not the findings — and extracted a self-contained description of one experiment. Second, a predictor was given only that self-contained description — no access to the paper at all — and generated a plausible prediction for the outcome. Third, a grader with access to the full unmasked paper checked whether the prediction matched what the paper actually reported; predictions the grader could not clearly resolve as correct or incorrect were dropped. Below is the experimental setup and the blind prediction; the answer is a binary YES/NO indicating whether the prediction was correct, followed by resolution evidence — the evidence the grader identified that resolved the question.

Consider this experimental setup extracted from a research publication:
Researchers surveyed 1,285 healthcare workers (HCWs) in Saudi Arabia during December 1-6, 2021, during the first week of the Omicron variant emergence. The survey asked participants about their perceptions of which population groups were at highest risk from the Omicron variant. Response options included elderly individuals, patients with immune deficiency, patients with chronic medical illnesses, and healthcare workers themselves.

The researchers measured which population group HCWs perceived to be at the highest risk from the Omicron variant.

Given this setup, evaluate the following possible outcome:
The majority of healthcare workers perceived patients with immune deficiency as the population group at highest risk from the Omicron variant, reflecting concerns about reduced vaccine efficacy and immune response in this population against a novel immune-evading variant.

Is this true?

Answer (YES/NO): NO